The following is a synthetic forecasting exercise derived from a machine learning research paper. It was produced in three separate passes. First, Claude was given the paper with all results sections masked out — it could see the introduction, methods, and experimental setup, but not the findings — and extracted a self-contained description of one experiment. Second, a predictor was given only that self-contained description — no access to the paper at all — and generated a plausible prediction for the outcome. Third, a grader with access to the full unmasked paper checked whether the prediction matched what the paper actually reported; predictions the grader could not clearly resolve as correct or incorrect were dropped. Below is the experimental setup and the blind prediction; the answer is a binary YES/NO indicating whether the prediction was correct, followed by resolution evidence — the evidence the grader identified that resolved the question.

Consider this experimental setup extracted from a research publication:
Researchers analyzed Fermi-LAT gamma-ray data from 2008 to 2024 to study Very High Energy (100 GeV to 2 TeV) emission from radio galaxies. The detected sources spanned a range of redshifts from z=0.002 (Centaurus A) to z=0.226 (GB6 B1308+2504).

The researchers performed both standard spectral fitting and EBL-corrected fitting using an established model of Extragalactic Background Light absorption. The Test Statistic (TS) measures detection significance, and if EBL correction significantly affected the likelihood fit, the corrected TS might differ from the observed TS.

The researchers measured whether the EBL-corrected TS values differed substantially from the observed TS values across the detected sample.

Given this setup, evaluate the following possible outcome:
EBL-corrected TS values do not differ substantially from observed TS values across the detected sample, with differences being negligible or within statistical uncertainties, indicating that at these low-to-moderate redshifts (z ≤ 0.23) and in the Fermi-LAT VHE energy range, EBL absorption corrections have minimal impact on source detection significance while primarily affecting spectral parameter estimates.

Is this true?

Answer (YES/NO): YES